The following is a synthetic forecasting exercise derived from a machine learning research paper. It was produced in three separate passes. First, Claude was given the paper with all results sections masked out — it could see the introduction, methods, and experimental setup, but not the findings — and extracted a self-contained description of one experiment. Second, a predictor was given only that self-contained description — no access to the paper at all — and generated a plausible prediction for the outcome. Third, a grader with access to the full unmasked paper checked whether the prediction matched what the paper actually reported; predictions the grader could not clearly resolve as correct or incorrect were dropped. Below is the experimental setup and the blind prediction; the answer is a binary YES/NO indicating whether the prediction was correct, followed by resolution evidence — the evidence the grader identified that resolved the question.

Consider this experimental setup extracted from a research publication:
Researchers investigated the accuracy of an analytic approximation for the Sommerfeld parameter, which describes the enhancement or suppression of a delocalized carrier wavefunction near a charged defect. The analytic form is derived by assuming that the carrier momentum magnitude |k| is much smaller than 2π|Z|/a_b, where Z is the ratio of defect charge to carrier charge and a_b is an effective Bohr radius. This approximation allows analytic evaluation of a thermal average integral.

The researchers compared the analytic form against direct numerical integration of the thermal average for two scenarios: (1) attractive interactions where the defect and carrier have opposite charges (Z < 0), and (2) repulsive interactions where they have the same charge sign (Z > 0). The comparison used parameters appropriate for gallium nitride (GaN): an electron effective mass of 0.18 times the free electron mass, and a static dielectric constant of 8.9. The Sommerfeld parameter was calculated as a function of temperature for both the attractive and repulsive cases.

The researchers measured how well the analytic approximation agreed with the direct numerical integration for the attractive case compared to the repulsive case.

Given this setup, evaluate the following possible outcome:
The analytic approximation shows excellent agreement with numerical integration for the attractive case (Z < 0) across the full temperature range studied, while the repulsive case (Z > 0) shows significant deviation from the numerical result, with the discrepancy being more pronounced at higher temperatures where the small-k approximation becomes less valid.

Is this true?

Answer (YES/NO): NO